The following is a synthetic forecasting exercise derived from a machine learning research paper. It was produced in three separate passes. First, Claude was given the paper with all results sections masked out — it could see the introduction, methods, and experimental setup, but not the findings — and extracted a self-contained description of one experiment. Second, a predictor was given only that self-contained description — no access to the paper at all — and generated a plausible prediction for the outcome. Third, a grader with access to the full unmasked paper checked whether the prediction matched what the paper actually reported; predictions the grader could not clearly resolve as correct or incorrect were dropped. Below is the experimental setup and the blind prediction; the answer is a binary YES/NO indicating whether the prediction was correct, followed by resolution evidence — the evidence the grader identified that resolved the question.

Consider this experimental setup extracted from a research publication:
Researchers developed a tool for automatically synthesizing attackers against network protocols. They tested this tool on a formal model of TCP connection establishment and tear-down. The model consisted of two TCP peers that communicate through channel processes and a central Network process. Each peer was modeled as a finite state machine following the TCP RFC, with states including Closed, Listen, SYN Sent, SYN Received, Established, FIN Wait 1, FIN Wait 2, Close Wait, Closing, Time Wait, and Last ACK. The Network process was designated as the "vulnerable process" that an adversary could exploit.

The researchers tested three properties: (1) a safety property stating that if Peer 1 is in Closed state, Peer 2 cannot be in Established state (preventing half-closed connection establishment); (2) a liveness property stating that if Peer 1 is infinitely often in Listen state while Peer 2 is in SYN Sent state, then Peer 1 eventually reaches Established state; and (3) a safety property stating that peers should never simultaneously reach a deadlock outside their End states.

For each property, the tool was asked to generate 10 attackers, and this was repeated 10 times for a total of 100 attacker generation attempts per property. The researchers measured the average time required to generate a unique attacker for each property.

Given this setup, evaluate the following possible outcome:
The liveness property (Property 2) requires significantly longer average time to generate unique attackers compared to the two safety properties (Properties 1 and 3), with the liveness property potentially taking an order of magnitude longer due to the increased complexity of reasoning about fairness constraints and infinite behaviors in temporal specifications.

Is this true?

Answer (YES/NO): NO